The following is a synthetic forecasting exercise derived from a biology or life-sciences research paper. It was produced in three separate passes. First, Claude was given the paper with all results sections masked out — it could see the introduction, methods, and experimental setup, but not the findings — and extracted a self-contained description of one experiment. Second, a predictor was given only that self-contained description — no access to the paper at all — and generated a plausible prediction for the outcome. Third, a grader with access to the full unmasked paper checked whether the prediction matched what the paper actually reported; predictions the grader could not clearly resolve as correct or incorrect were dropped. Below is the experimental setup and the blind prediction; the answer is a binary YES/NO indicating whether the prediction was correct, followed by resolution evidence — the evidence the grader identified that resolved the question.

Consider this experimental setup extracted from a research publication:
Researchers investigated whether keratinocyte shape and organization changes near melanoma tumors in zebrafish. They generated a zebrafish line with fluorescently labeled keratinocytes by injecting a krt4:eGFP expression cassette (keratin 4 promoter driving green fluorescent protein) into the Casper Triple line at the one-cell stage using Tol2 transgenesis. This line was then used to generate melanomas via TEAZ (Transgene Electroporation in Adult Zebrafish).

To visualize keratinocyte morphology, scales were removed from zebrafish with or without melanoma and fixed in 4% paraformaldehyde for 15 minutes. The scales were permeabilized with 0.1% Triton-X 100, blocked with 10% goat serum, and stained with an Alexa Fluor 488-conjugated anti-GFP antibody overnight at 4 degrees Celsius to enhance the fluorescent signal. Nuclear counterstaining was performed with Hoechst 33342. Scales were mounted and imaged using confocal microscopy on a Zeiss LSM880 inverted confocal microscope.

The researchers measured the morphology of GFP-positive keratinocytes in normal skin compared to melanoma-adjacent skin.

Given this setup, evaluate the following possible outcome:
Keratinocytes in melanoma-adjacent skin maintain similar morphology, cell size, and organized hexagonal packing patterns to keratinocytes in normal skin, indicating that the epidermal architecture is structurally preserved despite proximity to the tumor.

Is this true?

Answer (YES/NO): NO